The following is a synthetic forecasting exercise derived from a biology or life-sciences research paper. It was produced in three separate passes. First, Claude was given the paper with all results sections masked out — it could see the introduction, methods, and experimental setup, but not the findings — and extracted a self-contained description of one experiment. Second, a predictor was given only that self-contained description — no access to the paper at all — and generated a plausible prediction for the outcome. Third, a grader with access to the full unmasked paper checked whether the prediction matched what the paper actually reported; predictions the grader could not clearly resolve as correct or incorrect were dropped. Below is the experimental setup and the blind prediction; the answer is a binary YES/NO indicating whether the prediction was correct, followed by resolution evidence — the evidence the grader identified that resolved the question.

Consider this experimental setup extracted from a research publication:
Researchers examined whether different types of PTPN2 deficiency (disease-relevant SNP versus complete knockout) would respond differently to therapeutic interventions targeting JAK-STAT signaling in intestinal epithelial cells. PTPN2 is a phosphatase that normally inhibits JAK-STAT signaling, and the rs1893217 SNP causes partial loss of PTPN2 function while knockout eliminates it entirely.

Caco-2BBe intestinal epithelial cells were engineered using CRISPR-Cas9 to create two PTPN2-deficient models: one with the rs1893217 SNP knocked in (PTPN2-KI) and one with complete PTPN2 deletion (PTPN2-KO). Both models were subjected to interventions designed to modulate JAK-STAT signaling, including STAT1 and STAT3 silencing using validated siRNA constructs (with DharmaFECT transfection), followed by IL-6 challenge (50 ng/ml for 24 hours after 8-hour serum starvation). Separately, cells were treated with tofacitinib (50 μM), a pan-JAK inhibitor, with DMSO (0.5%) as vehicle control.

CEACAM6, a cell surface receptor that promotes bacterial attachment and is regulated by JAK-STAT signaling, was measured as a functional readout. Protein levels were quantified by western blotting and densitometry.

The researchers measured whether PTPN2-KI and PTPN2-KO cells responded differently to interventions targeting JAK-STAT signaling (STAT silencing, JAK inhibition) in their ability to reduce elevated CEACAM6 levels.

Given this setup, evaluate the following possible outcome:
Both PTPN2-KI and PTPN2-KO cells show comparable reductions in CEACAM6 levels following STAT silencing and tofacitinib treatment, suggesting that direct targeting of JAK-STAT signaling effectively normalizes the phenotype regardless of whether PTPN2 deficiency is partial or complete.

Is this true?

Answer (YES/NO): NO